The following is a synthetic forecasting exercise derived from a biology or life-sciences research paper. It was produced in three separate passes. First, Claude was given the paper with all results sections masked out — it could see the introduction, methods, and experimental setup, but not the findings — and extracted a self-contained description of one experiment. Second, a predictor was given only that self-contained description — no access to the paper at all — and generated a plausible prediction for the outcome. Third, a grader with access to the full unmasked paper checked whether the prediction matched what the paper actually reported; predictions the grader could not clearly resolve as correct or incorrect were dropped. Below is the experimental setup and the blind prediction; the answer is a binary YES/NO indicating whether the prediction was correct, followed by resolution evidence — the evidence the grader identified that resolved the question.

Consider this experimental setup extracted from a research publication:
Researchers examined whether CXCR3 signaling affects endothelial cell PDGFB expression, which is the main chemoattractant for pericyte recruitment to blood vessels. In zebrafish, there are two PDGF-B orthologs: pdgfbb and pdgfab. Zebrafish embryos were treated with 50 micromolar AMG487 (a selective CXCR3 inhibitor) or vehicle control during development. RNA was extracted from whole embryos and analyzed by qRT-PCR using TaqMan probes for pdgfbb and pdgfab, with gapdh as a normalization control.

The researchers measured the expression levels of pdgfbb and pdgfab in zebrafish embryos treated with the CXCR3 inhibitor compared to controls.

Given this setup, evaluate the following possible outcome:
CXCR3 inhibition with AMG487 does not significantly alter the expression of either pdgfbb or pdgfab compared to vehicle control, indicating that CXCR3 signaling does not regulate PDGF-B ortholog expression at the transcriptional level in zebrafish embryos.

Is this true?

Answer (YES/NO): NO